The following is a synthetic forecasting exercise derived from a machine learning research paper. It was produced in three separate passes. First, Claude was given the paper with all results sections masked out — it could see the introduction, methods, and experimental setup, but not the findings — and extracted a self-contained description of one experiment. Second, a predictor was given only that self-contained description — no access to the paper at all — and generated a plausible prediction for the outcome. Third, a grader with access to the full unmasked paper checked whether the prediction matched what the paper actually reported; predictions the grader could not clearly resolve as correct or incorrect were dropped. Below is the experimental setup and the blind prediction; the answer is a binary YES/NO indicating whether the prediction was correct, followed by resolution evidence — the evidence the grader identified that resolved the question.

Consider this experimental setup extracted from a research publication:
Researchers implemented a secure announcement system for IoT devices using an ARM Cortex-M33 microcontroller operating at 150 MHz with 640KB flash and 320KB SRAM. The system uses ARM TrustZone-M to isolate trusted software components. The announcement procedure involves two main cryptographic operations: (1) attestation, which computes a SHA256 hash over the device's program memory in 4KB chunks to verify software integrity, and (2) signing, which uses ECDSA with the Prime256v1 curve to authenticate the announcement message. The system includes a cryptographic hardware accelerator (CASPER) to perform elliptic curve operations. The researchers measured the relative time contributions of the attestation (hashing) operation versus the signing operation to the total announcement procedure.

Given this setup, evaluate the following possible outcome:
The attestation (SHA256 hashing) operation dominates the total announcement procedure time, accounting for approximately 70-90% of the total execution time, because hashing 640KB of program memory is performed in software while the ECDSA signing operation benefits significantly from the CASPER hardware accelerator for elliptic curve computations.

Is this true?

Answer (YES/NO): NO